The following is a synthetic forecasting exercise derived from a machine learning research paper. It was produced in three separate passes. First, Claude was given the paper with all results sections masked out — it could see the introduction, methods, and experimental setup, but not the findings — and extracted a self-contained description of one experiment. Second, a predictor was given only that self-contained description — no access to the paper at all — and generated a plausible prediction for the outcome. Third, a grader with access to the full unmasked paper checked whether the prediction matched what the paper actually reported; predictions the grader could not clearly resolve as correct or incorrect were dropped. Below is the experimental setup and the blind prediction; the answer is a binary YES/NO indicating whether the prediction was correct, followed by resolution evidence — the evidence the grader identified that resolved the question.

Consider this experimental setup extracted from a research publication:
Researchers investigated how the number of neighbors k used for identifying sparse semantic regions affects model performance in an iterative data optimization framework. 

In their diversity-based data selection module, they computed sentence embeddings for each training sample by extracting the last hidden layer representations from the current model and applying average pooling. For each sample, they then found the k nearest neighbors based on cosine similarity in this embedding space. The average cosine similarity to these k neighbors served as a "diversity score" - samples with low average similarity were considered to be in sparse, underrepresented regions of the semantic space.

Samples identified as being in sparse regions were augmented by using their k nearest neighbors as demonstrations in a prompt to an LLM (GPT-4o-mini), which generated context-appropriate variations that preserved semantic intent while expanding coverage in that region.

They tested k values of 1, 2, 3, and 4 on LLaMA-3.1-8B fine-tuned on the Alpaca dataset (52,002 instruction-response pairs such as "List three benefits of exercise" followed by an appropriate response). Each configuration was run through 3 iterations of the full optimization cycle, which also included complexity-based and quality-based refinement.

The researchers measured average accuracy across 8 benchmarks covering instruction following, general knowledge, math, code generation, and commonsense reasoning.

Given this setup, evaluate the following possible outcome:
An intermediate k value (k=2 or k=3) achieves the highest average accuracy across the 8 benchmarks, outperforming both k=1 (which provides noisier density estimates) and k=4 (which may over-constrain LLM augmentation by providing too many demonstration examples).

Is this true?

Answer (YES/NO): YES